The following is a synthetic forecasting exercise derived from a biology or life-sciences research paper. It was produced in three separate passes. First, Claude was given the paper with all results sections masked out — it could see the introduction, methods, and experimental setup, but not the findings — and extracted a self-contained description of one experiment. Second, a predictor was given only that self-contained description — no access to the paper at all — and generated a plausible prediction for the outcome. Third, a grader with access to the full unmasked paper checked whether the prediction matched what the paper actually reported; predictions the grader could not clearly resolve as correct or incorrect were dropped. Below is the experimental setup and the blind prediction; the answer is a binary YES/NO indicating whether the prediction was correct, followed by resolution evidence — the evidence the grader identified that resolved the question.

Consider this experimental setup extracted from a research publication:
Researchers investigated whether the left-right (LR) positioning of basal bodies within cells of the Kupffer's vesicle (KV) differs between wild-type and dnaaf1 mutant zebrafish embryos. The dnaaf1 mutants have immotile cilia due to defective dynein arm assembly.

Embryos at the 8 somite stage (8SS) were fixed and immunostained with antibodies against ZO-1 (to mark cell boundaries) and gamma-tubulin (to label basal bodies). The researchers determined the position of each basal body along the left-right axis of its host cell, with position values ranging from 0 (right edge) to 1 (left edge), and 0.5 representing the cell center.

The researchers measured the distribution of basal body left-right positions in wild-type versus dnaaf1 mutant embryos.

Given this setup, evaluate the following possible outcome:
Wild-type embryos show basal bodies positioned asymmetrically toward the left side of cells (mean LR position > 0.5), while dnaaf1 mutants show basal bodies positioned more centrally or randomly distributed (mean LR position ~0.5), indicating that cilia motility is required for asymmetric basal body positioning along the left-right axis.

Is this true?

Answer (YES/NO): NO